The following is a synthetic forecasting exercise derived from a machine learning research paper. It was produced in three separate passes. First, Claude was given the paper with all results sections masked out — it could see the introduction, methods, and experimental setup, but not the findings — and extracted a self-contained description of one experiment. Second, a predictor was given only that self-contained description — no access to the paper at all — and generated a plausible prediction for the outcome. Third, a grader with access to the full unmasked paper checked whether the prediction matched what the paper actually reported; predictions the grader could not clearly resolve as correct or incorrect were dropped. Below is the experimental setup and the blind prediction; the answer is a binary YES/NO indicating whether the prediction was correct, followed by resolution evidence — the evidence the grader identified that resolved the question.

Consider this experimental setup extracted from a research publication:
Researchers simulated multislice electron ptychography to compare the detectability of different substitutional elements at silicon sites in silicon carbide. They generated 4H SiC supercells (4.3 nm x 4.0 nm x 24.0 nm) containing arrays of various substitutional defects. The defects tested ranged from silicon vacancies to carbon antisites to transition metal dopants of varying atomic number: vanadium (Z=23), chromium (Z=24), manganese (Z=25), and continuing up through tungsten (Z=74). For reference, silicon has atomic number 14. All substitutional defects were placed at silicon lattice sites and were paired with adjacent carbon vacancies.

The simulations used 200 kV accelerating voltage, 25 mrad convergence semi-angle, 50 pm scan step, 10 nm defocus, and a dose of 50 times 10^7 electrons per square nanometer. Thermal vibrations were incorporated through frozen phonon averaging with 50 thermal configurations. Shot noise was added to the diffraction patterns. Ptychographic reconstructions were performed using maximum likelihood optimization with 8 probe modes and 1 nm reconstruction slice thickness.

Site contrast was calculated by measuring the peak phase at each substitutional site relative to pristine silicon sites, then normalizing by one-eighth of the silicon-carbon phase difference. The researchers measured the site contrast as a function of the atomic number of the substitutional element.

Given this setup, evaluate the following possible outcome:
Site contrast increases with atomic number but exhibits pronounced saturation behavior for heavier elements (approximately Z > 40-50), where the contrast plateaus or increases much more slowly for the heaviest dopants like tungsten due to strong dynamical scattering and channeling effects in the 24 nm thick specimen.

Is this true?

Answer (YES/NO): NO